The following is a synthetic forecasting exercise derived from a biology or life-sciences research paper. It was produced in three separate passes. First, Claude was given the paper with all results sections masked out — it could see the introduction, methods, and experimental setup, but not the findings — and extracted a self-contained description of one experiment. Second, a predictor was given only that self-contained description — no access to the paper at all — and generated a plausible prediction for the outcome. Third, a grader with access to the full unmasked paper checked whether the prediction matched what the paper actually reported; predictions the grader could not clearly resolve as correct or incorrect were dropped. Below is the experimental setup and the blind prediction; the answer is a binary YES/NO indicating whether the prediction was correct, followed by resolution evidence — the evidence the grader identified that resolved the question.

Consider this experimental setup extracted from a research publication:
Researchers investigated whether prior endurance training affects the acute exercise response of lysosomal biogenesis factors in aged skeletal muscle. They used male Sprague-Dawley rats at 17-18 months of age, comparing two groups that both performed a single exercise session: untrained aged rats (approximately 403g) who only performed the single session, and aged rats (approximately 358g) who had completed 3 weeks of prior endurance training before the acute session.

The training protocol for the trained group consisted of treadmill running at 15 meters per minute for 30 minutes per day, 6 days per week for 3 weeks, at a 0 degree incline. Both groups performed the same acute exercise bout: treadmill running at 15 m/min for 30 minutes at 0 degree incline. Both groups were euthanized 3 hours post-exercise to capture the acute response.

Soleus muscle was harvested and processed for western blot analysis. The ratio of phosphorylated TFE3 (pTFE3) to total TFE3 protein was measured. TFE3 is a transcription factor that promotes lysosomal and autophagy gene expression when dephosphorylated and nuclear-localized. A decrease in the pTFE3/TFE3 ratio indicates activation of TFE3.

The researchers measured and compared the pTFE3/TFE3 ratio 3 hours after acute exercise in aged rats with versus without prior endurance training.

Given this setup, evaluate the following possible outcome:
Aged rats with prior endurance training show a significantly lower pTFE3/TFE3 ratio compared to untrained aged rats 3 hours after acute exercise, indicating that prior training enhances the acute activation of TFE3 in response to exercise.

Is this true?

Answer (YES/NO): NO